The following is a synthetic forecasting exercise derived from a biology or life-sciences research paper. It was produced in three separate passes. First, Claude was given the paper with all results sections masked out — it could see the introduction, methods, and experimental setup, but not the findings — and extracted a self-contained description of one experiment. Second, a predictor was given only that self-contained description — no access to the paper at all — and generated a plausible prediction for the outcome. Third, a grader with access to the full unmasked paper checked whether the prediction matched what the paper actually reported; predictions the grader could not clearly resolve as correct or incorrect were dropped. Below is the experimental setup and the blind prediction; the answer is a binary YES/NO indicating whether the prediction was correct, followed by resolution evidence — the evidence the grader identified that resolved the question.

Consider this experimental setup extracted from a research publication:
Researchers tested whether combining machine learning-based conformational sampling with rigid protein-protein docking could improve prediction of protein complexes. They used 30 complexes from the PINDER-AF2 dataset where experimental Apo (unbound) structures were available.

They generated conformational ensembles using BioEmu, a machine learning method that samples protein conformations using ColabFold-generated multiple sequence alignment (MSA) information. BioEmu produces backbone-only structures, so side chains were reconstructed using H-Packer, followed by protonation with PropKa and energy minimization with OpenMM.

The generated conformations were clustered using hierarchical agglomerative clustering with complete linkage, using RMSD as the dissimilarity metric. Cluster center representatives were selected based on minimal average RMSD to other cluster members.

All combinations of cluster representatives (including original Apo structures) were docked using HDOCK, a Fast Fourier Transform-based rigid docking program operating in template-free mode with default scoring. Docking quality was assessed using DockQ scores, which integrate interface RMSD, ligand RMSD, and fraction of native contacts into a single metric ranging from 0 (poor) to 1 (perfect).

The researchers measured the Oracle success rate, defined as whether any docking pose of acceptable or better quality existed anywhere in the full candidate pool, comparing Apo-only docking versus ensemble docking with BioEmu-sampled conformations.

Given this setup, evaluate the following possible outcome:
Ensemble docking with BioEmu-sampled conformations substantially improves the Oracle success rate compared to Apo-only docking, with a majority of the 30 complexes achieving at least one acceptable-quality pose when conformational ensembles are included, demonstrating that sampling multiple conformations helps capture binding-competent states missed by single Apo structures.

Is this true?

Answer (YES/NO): NO